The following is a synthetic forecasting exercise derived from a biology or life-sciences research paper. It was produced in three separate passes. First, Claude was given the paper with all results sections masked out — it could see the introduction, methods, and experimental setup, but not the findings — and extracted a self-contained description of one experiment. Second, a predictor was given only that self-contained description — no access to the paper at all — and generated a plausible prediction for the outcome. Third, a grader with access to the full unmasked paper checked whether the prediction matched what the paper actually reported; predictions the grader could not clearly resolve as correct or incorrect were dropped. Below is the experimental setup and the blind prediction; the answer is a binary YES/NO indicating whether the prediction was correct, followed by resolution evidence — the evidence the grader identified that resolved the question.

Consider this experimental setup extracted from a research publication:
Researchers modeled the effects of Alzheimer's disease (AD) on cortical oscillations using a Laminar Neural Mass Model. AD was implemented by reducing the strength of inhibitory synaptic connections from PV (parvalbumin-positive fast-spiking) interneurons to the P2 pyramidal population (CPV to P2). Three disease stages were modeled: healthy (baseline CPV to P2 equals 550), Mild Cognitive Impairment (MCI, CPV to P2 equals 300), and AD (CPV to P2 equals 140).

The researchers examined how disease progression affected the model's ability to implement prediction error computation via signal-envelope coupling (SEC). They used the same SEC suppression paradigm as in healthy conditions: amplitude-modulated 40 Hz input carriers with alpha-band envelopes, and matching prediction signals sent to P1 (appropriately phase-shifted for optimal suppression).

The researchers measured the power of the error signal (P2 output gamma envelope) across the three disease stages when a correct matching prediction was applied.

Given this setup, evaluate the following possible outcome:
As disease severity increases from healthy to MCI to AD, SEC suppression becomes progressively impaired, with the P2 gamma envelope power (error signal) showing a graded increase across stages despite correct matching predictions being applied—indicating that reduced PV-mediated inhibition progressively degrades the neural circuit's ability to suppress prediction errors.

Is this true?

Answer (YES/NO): NO